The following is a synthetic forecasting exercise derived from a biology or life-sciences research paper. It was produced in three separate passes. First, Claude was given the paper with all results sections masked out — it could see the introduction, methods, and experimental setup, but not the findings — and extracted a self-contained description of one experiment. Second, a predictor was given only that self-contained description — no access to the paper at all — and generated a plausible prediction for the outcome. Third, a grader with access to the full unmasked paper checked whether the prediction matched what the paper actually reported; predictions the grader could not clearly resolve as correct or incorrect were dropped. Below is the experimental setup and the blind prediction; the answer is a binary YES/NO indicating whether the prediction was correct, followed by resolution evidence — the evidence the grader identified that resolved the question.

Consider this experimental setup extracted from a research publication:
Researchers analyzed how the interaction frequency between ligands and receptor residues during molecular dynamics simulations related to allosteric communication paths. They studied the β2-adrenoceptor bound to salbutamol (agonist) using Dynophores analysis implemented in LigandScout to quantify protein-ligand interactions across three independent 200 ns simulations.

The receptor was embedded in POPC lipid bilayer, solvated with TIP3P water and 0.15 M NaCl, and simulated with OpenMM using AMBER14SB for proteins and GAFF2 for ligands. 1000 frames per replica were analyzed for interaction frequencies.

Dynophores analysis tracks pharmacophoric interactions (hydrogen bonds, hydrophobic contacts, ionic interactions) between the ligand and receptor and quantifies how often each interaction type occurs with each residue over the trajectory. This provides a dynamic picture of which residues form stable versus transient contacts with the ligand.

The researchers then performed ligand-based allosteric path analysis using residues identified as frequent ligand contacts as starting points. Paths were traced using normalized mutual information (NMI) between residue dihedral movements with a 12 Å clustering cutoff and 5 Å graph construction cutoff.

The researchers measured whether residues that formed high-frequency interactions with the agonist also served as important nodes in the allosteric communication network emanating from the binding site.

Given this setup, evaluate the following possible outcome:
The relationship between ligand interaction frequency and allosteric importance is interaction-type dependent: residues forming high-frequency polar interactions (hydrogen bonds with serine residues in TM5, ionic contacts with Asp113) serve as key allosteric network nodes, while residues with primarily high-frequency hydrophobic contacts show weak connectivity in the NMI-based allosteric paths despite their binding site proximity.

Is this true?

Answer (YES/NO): NO